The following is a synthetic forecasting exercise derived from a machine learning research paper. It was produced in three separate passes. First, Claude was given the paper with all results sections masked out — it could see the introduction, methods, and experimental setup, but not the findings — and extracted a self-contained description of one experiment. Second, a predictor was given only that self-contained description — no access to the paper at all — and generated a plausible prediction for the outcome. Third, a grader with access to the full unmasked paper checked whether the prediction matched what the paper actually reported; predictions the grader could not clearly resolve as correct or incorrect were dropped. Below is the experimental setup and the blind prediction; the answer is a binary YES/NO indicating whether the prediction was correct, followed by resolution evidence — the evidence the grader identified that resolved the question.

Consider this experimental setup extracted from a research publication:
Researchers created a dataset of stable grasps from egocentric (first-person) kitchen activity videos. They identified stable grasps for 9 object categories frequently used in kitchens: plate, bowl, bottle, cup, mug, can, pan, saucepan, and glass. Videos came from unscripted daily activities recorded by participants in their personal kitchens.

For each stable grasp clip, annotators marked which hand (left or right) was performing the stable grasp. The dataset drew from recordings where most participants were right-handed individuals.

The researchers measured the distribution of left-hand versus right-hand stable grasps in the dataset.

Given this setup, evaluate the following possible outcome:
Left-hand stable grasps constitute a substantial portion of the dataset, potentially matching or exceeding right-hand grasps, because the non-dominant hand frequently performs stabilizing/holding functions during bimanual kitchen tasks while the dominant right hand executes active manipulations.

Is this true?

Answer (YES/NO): YES